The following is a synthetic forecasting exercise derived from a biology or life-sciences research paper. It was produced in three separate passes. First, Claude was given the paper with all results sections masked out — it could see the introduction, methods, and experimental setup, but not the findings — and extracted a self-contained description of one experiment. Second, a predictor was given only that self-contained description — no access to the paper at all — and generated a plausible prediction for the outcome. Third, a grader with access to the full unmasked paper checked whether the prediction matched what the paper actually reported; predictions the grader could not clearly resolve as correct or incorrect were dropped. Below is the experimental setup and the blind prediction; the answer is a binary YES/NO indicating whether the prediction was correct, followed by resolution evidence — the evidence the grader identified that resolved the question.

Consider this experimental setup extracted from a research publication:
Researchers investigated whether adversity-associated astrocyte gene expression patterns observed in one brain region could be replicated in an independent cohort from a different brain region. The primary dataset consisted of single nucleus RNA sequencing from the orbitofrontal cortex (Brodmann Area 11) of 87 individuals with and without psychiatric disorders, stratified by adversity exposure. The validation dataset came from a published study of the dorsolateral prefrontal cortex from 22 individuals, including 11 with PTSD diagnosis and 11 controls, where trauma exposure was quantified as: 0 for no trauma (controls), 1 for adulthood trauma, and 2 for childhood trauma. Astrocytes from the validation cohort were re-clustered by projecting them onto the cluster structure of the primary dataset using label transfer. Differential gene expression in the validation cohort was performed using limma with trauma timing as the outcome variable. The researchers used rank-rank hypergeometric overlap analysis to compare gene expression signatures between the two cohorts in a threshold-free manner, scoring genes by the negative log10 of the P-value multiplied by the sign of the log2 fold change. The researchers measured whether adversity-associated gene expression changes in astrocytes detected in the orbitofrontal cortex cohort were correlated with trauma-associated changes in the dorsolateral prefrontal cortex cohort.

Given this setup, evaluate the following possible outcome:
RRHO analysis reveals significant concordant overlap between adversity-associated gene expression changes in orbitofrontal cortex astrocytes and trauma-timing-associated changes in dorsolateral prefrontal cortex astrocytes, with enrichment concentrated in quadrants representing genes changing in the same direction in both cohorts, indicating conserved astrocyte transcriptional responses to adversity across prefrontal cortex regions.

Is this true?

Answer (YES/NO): NO